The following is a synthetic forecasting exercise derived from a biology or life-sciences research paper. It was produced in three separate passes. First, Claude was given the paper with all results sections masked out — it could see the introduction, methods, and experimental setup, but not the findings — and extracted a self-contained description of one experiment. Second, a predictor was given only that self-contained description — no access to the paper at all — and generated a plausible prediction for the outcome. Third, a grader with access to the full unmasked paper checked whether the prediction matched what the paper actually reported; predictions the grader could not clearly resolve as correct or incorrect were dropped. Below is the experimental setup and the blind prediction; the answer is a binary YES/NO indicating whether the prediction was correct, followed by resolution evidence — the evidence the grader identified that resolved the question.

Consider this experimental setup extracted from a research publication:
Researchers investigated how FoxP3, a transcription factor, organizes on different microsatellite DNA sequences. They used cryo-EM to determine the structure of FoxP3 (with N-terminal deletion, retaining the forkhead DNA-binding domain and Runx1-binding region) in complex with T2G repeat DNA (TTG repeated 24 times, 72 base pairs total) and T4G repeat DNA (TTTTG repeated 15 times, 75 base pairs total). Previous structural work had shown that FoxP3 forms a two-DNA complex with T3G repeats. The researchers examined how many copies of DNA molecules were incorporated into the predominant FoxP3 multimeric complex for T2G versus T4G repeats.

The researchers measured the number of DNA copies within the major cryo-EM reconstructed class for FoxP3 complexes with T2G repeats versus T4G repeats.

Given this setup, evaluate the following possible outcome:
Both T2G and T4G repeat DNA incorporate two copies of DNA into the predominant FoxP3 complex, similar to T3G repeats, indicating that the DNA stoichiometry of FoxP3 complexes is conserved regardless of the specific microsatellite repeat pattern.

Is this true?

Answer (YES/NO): NO